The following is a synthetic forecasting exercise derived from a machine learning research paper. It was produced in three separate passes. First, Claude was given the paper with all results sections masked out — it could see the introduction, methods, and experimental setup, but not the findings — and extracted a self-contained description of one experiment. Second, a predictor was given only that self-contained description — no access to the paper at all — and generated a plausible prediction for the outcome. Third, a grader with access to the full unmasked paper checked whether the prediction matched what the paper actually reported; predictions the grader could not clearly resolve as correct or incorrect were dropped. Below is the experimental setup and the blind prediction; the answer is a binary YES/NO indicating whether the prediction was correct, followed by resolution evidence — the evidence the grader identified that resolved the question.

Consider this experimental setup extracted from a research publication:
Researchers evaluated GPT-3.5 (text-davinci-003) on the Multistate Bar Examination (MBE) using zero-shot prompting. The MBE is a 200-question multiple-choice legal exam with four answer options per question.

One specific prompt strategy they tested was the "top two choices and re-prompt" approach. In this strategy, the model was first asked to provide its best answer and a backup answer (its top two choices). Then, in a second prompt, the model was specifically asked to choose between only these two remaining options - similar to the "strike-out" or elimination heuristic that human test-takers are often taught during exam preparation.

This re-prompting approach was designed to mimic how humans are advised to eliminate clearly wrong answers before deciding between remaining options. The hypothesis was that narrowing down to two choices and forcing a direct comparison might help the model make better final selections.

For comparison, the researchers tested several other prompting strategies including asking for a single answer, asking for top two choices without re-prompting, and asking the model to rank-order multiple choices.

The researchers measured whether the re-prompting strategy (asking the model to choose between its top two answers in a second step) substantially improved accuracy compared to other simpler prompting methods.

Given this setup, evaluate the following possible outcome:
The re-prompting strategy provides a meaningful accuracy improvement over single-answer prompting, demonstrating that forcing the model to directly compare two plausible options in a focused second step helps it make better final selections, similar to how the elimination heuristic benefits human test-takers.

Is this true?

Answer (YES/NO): NO